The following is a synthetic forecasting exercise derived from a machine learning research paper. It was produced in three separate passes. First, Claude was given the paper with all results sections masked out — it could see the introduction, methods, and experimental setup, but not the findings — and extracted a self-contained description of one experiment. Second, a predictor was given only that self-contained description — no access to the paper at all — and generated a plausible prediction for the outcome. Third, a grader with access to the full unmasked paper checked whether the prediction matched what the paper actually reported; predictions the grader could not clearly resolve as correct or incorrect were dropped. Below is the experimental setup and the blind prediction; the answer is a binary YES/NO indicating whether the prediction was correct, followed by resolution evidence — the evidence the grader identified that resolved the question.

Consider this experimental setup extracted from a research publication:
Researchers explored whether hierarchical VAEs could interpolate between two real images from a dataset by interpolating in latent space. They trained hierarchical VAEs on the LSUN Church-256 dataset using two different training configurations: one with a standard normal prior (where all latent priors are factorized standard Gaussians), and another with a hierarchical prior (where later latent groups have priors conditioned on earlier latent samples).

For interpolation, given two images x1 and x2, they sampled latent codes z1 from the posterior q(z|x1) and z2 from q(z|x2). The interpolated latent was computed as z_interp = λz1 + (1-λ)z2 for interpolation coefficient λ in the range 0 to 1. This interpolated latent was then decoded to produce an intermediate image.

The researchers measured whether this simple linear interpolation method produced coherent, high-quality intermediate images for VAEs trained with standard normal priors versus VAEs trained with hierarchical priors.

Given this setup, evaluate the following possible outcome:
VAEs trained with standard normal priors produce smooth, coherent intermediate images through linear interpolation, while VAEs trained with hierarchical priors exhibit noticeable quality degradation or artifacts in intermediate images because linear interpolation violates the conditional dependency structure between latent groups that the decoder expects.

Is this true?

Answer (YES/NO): YES